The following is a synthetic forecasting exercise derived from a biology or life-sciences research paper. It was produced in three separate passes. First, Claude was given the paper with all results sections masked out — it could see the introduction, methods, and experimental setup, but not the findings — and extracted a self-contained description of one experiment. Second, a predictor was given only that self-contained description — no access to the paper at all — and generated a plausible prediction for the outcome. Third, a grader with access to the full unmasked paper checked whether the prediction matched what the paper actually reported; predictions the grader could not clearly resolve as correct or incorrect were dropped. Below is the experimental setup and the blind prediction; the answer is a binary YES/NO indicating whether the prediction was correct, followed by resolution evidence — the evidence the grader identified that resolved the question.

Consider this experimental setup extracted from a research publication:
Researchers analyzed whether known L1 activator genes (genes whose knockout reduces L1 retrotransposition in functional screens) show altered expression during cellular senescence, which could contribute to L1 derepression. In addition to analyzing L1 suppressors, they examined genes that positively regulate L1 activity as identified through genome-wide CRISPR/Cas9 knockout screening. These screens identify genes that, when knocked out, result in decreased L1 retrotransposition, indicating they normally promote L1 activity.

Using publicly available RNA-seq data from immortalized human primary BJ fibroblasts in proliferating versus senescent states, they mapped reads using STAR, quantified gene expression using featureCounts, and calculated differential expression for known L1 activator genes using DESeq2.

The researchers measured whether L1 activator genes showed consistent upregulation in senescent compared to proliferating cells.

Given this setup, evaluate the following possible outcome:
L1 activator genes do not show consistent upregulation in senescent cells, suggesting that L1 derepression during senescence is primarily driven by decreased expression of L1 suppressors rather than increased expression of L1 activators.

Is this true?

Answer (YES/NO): YES